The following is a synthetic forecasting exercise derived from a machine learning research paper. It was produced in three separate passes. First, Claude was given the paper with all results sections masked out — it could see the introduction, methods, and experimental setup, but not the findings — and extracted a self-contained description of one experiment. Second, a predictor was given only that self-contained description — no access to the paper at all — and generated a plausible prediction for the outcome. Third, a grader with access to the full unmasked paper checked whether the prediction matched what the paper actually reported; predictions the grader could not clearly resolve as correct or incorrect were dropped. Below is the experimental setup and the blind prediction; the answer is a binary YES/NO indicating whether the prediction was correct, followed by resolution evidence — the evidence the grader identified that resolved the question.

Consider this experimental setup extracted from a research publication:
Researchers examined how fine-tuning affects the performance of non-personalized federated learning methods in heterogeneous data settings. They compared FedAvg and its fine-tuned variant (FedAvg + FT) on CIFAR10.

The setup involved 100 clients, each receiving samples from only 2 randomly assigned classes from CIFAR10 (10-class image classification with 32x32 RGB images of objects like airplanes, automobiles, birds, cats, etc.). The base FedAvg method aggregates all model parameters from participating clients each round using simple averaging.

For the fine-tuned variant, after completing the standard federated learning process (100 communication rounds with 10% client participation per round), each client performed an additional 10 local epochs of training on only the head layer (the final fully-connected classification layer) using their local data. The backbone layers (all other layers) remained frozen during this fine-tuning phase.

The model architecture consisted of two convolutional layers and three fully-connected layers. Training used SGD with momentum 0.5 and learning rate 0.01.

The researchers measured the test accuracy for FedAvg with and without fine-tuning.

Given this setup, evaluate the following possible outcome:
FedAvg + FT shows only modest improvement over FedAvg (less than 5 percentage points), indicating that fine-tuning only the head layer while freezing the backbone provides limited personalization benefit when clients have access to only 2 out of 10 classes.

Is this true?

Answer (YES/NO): NO